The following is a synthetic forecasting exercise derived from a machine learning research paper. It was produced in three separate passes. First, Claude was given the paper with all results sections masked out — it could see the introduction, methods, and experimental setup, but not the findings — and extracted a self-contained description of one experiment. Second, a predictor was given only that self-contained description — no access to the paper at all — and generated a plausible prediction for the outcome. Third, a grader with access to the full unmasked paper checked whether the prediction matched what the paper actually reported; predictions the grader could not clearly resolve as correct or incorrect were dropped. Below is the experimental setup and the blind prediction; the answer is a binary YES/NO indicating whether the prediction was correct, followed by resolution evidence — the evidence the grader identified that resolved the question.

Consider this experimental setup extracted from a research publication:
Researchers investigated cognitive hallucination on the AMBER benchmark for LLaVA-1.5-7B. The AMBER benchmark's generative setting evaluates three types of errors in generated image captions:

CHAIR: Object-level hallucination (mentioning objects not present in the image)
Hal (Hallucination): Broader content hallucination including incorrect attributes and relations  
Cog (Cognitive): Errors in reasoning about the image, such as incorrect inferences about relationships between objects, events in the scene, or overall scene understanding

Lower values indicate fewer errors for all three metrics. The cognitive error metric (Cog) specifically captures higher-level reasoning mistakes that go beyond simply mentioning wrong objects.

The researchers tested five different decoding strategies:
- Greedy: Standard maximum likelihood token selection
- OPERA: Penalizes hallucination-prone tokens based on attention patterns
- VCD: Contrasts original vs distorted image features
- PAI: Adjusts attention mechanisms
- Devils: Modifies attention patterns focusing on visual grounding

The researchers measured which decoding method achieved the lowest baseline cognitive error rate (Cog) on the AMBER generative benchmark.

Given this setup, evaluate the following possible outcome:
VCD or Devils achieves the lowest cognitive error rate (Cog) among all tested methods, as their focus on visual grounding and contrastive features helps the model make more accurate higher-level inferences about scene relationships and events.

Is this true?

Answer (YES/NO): NO